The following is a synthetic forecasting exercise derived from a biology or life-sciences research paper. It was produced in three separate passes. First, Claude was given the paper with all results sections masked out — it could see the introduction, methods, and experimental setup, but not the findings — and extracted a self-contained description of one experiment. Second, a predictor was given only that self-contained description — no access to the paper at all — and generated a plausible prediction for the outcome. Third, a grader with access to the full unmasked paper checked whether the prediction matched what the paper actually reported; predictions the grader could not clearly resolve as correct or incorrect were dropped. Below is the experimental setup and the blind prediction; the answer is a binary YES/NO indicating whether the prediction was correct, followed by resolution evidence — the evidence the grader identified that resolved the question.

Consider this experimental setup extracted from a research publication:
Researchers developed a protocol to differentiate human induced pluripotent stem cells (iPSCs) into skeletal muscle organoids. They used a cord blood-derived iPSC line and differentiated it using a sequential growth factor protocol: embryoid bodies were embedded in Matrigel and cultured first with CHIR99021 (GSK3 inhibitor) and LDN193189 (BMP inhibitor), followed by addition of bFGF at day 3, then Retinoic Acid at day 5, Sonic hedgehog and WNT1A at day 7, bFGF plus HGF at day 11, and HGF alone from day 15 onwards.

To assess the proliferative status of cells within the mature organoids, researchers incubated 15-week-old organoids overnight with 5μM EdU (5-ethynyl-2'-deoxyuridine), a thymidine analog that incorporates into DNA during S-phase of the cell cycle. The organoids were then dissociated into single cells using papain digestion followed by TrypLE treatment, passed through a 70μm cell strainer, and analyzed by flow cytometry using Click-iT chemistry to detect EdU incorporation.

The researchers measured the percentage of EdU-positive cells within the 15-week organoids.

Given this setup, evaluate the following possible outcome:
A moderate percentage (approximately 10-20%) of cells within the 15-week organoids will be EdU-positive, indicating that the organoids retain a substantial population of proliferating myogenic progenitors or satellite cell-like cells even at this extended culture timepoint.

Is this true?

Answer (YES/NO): NO